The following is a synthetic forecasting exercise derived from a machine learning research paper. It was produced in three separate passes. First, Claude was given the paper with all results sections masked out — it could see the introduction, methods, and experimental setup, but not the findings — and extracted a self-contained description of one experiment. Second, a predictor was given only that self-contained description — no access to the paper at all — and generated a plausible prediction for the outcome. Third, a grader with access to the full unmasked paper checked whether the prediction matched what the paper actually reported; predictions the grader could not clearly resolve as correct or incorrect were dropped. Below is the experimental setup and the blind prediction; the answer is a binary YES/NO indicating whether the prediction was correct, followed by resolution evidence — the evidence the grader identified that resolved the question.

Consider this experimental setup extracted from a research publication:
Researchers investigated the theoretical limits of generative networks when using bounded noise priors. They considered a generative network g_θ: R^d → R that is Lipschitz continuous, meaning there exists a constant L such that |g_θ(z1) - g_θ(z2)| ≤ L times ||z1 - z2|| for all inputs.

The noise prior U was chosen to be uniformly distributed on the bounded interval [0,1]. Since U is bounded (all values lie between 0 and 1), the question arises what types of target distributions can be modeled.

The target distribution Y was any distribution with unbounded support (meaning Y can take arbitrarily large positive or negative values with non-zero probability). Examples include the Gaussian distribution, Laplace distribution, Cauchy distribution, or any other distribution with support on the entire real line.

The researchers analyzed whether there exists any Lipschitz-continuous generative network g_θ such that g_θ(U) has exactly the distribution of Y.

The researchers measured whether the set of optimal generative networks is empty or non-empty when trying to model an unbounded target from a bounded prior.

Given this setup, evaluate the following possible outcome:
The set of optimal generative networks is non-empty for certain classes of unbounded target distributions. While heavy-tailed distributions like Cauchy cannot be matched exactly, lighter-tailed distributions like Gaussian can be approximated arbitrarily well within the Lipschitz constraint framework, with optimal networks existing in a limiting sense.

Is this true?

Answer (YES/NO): NO